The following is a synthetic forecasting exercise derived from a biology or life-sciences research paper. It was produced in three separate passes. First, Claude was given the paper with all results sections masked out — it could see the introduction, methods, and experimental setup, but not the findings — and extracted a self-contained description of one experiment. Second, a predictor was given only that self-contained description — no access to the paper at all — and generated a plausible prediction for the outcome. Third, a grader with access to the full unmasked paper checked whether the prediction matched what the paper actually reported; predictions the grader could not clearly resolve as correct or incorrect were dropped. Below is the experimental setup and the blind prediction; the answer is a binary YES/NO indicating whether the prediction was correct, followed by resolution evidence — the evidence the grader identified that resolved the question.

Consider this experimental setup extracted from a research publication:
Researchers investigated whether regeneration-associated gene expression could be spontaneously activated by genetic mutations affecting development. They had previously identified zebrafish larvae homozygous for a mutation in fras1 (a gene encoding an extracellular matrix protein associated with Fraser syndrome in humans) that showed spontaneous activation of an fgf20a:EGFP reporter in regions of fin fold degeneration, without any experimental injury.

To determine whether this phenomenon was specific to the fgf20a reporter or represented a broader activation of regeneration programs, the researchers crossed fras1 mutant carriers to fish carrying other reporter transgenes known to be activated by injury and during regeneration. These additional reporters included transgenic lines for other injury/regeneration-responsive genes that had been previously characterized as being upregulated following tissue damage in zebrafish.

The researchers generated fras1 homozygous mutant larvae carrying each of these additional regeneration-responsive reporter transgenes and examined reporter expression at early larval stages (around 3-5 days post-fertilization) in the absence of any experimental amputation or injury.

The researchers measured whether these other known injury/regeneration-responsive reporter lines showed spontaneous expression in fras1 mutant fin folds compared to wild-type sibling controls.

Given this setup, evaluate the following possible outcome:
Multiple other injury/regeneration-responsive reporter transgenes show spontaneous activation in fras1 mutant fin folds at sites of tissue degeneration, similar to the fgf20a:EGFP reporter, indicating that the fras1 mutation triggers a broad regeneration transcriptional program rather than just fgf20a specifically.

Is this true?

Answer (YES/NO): YES